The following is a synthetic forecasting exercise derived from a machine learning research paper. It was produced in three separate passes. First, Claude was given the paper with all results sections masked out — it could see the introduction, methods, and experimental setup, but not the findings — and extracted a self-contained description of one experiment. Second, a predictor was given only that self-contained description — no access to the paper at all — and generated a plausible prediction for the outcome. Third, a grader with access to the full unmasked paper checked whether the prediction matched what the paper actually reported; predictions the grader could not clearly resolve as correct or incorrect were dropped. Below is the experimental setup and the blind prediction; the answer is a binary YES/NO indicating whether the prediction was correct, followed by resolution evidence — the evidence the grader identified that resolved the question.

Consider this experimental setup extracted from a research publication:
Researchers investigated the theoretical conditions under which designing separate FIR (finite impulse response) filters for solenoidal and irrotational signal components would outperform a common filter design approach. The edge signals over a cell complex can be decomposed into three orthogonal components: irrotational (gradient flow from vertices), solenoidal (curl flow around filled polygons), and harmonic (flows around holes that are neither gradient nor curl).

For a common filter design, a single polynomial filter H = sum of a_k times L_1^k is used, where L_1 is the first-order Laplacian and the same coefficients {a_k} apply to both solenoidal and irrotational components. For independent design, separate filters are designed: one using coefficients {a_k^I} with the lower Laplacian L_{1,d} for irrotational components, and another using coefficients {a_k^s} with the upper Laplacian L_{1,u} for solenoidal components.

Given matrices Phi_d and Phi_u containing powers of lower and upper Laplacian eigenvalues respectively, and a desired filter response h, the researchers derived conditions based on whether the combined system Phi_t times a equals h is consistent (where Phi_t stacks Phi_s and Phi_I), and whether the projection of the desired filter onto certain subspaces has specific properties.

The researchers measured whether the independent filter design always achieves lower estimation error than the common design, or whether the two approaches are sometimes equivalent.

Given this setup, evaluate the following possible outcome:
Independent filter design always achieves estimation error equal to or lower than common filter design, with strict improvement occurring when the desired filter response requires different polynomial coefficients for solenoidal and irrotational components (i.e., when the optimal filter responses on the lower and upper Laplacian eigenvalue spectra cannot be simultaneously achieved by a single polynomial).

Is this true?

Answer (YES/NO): NO